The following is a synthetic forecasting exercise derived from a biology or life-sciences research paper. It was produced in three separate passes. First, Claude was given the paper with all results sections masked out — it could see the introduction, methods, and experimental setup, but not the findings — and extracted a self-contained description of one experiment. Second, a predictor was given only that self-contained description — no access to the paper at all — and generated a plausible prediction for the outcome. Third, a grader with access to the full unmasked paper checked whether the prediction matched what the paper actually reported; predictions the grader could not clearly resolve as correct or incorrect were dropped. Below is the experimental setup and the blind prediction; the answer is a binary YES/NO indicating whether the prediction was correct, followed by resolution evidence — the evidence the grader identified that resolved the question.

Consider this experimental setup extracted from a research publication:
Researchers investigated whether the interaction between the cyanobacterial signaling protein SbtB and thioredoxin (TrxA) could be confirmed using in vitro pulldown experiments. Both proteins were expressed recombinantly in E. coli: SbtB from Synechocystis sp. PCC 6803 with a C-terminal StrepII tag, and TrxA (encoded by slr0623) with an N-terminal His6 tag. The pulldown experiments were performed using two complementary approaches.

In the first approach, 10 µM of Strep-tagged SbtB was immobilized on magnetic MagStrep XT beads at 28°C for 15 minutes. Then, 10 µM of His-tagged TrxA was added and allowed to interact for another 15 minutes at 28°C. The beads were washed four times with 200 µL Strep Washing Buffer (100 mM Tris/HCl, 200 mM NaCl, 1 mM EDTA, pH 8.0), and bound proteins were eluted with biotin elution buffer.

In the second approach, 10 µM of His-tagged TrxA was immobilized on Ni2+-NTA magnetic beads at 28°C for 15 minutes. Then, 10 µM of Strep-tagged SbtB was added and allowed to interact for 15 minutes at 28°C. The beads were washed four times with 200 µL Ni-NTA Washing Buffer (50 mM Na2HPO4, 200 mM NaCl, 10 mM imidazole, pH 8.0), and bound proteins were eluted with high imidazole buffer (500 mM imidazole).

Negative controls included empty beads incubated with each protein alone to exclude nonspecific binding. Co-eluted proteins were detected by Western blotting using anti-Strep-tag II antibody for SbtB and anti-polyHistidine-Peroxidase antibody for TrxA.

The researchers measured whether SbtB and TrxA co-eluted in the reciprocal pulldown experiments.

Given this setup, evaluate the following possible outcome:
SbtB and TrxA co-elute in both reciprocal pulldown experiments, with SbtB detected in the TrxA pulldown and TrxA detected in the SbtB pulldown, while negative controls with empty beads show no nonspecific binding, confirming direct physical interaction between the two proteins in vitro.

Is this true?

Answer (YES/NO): YES